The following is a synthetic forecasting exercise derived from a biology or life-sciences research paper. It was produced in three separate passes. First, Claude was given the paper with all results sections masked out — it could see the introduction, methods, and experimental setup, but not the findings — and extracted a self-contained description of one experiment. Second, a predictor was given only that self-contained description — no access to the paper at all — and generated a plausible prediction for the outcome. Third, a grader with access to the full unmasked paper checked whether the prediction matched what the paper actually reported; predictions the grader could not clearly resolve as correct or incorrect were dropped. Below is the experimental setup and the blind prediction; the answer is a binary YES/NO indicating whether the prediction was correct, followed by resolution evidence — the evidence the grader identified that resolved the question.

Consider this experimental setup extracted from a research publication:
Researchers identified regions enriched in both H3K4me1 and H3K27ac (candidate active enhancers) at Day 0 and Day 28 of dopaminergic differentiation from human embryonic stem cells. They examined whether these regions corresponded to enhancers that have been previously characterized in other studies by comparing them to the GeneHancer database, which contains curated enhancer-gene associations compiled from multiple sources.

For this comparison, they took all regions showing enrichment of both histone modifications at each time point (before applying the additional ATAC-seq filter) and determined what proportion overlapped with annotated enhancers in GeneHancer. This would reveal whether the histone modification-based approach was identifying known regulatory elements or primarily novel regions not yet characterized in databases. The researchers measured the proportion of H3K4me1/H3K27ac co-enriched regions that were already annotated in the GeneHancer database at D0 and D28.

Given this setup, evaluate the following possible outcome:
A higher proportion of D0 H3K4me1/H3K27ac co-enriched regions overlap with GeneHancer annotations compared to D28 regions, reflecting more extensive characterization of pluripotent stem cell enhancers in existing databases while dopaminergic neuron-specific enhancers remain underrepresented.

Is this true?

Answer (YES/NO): NO